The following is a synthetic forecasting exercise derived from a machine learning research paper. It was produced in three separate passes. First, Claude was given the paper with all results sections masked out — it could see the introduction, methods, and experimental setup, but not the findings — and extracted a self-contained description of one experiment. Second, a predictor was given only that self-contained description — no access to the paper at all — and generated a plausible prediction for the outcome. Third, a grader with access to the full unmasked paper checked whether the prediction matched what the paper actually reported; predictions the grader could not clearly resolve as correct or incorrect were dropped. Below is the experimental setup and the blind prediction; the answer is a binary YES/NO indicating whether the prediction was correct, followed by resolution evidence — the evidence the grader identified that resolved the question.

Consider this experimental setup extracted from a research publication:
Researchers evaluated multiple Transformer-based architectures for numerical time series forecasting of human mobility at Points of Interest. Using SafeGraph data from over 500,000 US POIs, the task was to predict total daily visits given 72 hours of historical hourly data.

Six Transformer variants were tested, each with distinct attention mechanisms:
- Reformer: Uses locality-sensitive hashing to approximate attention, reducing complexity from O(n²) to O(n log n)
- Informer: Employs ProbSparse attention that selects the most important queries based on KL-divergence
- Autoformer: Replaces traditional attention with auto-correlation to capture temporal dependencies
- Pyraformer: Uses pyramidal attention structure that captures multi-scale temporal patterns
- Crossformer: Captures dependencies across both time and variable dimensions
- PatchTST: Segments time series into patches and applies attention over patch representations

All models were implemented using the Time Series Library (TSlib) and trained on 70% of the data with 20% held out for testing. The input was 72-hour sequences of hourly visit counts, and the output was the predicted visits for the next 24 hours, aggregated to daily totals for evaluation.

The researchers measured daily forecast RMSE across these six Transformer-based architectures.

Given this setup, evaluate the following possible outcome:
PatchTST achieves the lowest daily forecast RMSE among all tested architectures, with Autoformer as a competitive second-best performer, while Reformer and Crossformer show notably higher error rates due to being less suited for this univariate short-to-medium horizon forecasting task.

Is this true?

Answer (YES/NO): NO